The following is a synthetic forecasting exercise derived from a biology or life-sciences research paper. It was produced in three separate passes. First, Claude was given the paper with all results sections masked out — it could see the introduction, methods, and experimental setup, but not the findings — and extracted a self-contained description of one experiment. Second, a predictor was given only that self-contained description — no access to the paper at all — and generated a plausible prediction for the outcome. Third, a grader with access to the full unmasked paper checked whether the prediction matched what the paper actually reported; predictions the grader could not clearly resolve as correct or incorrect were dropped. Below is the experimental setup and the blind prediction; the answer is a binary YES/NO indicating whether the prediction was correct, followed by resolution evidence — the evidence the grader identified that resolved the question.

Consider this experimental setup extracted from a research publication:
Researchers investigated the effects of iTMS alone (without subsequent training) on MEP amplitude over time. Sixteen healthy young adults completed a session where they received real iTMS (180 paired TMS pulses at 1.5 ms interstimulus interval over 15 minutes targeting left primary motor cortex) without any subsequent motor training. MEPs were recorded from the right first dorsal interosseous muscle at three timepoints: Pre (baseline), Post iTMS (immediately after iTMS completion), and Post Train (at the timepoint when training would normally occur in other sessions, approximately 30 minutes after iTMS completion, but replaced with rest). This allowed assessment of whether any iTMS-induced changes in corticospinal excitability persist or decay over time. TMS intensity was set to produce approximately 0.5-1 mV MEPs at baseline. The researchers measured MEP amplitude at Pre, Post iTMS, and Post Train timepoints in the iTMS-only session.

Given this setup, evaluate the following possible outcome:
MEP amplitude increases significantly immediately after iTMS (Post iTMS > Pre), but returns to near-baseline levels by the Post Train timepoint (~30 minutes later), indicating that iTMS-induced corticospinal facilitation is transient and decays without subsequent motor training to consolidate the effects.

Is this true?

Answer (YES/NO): NO